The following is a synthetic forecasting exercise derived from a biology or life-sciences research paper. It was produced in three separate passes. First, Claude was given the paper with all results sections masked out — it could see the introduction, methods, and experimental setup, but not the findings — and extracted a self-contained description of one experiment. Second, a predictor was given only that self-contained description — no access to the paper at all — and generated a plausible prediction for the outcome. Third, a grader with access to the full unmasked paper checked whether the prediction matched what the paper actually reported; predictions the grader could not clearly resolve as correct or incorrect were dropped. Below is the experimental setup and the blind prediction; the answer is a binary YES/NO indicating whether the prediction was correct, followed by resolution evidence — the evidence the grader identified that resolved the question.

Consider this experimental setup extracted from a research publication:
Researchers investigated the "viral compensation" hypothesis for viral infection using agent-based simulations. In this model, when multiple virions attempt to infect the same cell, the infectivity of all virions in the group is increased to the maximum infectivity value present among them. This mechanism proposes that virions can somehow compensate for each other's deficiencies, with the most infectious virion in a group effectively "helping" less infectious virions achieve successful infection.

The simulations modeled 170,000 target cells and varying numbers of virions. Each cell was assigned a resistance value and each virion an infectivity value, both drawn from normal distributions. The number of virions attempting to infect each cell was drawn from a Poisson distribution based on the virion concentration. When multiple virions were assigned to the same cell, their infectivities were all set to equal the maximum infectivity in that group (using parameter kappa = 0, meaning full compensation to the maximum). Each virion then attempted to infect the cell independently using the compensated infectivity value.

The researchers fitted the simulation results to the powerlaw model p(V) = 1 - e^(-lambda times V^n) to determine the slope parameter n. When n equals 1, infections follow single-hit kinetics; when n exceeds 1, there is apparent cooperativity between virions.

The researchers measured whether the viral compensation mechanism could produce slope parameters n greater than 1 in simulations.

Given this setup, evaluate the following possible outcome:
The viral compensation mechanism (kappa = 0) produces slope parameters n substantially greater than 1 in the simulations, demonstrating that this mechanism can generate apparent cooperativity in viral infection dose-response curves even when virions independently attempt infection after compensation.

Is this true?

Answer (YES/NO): YES